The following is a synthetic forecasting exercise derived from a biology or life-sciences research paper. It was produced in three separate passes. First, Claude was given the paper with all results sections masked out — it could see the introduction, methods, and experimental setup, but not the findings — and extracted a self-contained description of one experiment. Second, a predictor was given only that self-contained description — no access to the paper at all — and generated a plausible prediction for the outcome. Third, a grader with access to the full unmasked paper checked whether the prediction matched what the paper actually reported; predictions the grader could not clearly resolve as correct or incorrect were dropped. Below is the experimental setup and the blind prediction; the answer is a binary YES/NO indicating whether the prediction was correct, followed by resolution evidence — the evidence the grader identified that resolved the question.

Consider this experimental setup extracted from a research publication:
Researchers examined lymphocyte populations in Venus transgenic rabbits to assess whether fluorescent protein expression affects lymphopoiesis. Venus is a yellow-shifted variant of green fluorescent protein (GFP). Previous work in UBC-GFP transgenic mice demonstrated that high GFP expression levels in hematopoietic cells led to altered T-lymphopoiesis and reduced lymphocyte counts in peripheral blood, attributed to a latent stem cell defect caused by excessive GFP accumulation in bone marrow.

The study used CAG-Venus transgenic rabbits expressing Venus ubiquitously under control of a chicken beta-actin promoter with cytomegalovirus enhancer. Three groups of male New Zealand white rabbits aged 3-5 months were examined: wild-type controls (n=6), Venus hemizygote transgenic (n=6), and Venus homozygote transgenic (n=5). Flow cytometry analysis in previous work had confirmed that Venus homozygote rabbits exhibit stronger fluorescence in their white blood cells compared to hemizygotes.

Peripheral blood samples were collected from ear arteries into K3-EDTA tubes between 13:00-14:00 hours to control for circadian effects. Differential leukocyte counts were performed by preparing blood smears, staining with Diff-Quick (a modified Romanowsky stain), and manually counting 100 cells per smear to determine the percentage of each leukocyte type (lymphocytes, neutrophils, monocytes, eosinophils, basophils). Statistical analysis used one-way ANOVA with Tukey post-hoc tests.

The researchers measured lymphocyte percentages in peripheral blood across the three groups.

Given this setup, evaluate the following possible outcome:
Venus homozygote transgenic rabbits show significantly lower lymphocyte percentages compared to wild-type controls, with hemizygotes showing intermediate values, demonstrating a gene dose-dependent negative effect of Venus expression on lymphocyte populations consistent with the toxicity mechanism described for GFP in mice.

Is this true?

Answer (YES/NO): NO